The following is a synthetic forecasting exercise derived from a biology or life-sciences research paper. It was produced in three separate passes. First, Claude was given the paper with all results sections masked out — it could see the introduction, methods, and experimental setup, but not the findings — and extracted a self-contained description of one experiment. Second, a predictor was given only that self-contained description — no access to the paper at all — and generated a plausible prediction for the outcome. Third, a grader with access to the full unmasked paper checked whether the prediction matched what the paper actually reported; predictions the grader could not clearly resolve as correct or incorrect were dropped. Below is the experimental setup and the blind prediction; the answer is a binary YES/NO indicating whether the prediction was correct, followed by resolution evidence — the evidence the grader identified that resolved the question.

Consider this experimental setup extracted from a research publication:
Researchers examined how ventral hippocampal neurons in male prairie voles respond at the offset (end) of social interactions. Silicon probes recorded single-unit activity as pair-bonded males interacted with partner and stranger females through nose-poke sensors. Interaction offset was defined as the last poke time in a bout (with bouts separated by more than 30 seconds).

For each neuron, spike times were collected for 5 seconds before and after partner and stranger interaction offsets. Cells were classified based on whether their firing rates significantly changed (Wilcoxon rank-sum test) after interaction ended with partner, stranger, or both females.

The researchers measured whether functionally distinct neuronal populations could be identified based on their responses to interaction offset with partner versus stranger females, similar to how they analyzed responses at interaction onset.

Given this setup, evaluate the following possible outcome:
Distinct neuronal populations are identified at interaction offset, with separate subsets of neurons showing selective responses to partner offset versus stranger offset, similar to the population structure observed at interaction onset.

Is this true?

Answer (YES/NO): YES